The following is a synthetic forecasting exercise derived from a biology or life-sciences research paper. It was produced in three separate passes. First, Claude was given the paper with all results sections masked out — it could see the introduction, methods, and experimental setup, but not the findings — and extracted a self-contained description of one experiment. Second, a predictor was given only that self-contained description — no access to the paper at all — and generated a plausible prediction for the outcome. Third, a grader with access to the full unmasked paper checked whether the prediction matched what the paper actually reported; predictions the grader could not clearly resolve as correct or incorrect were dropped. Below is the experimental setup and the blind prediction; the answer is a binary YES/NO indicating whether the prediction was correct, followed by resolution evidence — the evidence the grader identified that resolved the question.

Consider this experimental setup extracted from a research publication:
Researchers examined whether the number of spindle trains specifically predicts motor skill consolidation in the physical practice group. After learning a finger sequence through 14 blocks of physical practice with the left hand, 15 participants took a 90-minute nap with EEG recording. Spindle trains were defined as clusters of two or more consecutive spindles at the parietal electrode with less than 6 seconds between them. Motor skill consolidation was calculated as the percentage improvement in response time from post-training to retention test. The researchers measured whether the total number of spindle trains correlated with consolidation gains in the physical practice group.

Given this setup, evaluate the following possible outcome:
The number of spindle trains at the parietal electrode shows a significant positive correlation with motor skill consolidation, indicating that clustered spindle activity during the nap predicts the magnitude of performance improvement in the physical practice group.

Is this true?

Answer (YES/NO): YES